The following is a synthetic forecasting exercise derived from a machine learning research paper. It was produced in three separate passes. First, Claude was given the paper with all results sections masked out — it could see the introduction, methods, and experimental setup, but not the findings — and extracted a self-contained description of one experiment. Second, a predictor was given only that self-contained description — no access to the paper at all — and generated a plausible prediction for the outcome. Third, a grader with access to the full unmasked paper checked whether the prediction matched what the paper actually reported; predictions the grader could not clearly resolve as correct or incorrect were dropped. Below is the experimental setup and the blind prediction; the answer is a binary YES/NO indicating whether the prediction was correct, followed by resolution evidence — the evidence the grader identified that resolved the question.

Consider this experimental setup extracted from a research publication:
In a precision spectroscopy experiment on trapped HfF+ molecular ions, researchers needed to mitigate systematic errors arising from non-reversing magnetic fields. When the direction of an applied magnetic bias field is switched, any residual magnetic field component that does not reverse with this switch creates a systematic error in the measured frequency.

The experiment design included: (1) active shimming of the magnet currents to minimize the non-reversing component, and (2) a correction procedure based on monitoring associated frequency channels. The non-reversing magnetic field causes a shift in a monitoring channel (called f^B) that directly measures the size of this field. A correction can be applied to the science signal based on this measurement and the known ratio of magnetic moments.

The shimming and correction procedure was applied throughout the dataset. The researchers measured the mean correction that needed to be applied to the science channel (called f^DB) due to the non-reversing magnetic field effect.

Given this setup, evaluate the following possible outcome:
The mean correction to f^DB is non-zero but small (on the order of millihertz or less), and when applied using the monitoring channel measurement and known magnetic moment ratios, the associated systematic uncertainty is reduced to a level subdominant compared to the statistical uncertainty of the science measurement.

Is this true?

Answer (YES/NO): NO